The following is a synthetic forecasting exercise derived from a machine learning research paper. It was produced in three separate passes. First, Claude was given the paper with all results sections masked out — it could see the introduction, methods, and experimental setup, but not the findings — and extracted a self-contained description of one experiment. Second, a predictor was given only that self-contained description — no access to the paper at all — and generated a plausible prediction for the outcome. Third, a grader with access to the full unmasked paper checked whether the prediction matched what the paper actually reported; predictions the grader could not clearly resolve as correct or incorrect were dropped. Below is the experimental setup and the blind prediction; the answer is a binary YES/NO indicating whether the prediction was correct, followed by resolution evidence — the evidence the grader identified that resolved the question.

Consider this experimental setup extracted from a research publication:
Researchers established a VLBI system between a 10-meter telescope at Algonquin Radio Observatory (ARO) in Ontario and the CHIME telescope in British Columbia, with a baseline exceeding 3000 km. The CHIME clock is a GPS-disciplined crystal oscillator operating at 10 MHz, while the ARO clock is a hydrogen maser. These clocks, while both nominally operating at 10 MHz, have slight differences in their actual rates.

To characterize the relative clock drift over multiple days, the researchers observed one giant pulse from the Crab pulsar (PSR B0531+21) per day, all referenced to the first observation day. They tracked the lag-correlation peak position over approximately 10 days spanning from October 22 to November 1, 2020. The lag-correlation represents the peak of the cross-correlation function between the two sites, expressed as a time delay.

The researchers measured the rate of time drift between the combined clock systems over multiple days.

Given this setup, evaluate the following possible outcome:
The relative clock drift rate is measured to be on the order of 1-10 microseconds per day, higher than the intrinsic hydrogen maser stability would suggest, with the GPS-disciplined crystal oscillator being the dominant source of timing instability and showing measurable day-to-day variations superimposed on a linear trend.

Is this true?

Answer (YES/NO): NO